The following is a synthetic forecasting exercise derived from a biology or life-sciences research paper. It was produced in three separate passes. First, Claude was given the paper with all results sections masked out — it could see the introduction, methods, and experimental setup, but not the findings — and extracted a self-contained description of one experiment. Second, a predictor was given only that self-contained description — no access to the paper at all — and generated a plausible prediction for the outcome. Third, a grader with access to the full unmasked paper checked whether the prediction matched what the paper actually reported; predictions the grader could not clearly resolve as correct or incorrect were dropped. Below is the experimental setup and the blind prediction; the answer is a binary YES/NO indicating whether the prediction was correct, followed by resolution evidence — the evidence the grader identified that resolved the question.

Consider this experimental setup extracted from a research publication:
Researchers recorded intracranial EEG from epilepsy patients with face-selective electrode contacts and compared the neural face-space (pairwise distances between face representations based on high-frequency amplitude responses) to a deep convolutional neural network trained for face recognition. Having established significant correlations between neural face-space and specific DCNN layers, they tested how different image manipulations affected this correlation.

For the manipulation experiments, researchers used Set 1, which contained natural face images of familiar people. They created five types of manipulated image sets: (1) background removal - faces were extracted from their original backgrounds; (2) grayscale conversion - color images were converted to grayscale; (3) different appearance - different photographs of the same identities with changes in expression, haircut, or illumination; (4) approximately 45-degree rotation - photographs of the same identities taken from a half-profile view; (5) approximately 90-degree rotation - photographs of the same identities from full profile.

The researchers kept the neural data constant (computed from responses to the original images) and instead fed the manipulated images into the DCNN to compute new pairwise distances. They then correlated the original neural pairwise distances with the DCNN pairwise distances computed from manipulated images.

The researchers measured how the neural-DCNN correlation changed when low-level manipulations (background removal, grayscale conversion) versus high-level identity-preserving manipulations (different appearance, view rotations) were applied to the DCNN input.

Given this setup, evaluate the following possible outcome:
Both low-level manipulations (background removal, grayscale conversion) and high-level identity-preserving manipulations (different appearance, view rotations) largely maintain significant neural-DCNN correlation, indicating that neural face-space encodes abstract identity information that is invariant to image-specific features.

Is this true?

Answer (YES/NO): NO